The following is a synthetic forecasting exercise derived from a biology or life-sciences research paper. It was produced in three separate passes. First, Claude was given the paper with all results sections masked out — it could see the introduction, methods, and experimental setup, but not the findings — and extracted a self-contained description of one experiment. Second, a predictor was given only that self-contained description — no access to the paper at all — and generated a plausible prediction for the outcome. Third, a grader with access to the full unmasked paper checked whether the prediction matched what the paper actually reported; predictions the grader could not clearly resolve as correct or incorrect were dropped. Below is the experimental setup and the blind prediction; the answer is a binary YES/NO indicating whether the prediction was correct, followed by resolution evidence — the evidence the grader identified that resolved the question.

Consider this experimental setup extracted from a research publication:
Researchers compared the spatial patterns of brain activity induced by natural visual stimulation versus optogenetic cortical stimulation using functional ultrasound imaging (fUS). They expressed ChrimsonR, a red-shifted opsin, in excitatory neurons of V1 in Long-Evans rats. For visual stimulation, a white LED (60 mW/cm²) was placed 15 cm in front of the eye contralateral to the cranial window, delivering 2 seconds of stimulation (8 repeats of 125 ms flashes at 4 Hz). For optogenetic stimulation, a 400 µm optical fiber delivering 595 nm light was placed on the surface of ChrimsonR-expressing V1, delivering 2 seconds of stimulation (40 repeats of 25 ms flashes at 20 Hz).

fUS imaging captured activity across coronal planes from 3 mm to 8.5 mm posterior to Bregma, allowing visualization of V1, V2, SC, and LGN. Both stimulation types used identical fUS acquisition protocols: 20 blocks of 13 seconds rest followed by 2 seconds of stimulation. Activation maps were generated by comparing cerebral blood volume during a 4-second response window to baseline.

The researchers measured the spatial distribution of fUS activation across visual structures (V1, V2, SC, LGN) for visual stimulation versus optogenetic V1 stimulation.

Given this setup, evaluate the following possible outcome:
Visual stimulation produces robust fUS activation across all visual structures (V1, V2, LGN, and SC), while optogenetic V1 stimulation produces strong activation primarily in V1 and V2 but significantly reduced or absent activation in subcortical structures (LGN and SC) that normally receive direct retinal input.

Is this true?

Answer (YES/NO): NO